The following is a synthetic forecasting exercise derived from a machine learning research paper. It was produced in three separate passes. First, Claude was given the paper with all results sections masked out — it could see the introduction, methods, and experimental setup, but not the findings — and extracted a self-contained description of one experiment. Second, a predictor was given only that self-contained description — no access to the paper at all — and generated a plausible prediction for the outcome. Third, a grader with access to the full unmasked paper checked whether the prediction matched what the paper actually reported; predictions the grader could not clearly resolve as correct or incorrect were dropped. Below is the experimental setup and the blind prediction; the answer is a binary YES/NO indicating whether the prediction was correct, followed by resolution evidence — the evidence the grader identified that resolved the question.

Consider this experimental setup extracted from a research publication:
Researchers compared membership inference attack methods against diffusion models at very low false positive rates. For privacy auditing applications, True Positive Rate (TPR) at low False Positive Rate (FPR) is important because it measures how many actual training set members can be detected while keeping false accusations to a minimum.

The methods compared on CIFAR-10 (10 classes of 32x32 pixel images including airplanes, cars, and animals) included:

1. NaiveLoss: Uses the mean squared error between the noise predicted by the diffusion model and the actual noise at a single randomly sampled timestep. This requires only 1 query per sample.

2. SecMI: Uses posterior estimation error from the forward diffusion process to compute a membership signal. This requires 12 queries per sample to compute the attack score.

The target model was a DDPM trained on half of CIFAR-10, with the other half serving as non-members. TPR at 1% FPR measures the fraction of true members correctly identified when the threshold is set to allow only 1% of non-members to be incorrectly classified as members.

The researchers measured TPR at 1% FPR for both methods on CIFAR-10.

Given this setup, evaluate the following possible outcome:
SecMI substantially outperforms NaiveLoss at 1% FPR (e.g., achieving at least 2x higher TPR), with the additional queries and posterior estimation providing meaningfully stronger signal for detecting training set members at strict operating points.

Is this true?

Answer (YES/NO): YES